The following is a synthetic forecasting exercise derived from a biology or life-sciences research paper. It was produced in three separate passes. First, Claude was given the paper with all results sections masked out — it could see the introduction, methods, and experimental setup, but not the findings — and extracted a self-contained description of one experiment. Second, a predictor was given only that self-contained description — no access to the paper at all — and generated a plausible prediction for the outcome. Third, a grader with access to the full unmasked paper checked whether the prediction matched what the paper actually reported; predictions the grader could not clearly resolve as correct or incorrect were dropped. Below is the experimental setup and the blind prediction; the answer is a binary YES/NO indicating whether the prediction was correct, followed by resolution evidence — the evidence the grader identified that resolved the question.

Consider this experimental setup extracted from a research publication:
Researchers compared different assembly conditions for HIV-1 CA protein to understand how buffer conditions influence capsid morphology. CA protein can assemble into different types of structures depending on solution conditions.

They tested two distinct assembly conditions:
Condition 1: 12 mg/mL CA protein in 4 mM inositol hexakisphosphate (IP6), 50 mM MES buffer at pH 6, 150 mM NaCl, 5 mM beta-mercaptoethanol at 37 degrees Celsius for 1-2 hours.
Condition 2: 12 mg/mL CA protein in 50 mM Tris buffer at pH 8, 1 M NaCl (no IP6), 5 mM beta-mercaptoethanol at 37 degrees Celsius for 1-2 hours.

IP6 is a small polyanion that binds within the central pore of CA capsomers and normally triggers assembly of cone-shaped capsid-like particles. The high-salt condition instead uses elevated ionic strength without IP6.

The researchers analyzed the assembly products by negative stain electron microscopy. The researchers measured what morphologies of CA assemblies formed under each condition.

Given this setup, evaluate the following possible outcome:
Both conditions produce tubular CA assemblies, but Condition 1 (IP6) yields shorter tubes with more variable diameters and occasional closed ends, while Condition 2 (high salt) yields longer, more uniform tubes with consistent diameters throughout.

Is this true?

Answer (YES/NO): NO